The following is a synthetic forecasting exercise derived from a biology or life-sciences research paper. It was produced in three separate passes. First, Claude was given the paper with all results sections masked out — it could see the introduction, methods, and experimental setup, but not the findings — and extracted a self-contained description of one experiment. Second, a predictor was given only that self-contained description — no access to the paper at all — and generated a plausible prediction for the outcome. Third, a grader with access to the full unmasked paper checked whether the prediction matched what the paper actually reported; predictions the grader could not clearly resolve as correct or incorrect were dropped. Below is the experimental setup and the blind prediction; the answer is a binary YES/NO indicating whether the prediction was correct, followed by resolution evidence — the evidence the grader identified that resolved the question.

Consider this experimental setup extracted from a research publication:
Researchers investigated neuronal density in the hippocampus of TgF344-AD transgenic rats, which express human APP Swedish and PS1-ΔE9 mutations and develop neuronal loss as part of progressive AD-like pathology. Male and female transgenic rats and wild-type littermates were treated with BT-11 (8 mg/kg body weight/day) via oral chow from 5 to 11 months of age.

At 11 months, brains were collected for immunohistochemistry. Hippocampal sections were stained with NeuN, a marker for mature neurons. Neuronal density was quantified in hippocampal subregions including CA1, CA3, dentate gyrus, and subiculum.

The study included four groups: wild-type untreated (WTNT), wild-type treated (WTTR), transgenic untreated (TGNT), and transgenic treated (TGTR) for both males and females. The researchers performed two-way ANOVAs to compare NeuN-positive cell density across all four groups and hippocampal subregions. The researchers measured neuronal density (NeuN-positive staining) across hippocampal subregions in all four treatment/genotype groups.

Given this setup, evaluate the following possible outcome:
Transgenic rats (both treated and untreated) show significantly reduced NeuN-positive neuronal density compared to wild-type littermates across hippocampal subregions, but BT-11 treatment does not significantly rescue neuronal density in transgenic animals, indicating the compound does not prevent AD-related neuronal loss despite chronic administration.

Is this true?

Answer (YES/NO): NO